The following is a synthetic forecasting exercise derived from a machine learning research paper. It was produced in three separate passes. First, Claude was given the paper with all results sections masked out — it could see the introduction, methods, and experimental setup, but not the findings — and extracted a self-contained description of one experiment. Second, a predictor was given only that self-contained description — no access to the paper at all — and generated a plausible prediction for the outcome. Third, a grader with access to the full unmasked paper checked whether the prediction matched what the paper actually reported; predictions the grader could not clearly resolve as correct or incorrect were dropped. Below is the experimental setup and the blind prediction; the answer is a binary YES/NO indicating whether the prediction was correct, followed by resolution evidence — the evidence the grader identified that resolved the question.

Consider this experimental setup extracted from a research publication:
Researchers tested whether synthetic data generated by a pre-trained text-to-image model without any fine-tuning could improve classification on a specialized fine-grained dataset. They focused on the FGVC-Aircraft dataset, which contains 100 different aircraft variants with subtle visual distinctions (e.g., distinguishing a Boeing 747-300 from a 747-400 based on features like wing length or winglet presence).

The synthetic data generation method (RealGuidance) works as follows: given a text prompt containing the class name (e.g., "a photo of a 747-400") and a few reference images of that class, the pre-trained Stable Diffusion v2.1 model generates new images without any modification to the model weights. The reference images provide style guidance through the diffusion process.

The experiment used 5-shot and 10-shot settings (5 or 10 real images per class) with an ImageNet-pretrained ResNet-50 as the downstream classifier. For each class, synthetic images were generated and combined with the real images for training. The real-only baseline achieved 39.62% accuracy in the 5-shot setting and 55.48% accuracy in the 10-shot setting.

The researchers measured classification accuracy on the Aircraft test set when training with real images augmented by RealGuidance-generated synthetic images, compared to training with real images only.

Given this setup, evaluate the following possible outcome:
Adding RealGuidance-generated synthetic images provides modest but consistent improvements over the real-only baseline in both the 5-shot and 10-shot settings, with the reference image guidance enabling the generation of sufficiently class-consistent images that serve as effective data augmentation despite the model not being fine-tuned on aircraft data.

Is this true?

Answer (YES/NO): NO